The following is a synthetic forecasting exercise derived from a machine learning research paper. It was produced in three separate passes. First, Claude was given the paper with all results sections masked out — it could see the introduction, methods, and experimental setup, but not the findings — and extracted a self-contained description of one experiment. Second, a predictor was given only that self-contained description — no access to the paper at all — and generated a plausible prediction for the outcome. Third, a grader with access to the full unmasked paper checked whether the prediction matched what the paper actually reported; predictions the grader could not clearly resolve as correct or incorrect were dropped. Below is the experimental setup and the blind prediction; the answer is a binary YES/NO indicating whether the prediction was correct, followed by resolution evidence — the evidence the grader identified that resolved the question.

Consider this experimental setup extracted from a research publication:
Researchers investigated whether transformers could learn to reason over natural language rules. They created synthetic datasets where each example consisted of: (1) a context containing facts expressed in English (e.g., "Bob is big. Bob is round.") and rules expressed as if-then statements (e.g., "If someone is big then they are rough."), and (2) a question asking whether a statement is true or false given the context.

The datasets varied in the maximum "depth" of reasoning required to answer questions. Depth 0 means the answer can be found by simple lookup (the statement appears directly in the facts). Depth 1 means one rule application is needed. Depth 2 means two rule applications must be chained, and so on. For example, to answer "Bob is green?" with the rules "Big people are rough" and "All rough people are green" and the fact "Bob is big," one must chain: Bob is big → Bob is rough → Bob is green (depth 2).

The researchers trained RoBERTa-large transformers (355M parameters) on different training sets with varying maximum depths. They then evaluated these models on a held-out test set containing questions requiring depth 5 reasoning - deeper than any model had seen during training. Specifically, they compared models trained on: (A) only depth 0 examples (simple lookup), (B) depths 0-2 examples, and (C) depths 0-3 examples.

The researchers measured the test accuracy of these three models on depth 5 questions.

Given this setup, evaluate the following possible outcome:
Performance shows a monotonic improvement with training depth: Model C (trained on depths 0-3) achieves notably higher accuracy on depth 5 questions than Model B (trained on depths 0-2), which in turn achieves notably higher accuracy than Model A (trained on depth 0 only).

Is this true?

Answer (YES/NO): YES